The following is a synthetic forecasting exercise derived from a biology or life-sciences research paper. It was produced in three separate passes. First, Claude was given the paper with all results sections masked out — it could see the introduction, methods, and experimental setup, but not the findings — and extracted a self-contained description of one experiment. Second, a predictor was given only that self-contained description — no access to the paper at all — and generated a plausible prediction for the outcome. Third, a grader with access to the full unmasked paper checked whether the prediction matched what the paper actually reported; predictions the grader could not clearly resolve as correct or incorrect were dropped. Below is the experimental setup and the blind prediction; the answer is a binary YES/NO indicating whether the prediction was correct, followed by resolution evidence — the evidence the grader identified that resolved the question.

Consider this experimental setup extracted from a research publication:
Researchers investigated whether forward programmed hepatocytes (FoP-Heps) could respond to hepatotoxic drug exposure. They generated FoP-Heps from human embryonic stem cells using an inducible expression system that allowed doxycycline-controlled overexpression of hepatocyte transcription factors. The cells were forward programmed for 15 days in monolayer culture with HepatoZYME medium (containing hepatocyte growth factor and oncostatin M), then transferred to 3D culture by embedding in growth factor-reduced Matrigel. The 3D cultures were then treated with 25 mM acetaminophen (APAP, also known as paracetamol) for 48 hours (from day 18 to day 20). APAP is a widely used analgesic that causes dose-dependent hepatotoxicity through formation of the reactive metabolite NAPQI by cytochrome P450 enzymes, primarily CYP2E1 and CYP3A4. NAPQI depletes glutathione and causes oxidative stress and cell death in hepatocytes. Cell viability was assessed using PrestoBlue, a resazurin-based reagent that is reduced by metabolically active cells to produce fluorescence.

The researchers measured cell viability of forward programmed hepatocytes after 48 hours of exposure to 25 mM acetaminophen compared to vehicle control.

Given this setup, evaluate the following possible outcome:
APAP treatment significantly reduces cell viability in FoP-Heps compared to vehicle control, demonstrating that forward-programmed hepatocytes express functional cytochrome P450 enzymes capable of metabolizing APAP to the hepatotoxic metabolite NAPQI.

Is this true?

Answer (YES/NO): NO